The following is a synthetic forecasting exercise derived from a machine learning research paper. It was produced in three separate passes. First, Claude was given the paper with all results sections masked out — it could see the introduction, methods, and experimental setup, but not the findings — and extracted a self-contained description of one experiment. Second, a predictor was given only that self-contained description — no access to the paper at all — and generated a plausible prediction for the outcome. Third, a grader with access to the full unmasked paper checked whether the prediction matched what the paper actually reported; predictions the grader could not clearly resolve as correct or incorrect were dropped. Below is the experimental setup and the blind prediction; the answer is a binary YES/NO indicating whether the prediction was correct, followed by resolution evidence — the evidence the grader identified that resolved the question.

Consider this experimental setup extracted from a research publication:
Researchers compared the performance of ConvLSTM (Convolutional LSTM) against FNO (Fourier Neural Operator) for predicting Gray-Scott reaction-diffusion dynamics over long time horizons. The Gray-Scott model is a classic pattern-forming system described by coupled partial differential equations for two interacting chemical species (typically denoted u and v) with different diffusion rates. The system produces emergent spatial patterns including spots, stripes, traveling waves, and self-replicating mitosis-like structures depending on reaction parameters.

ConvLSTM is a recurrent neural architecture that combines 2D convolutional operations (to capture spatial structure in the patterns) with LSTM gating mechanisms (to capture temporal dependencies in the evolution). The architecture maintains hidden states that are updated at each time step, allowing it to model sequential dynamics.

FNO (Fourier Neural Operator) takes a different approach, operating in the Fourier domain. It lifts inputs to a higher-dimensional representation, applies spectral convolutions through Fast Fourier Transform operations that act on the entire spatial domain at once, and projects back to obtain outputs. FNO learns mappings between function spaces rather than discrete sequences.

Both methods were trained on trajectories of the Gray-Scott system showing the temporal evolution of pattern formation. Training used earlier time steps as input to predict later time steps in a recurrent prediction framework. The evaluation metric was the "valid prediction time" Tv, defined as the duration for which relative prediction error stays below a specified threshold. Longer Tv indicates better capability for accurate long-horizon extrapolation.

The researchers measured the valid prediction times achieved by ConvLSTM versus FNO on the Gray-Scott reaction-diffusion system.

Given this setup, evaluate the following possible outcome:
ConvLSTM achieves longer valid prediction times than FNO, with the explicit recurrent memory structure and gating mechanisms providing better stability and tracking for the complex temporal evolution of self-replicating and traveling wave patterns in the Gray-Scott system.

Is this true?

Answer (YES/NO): NO